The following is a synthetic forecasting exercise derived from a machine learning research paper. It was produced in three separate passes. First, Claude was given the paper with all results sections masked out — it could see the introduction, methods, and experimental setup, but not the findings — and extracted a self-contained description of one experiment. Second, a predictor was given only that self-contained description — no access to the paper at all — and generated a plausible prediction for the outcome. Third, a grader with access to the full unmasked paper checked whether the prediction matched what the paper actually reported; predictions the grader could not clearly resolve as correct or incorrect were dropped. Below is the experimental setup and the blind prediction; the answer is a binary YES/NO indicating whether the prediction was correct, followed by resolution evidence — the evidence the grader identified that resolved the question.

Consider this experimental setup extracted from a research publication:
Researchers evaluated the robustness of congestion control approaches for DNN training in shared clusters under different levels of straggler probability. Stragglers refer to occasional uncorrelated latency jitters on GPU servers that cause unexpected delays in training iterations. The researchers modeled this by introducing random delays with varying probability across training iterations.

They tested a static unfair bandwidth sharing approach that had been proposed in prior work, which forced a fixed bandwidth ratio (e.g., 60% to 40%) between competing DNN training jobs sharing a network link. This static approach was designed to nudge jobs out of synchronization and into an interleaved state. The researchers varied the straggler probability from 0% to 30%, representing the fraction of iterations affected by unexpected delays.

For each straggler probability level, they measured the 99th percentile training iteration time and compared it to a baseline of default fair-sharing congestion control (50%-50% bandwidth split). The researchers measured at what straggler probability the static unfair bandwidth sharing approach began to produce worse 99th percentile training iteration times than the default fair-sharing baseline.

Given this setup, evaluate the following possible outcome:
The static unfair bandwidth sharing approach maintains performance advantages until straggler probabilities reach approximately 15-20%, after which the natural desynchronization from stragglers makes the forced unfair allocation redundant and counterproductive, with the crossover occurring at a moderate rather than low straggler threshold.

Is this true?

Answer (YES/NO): NO